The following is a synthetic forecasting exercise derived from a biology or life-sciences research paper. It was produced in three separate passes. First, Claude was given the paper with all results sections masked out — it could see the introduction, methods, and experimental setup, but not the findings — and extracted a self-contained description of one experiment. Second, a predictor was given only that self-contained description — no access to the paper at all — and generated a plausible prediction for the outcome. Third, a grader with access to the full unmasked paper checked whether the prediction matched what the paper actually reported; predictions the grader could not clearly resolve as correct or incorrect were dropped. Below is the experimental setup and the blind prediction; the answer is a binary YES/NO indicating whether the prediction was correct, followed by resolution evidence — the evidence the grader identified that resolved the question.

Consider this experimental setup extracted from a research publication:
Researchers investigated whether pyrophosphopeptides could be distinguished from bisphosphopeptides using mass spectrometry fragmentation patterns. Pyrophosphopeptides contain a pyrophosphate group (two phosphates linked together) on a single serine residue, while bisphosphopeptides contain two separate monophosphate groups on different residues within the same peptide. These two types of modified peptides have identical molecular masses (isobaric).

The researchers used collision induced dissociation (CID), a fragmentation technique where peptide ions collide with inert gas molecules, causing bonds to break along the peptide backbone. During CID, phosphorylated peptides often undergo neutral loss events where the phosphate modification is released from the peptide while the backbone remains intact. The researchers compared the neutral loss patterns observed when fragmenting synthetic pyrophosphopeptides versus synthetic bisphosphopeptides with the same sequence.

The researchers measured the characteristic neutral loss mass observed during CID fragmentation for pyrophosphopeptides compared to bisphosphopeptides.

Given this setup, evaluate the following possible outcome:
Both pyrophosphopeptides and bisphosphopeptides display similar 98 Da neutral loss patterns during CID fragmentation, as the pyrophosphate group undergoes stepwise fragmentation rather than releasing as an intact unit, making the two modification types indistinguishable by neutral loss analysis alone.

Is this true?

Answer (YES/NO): NO